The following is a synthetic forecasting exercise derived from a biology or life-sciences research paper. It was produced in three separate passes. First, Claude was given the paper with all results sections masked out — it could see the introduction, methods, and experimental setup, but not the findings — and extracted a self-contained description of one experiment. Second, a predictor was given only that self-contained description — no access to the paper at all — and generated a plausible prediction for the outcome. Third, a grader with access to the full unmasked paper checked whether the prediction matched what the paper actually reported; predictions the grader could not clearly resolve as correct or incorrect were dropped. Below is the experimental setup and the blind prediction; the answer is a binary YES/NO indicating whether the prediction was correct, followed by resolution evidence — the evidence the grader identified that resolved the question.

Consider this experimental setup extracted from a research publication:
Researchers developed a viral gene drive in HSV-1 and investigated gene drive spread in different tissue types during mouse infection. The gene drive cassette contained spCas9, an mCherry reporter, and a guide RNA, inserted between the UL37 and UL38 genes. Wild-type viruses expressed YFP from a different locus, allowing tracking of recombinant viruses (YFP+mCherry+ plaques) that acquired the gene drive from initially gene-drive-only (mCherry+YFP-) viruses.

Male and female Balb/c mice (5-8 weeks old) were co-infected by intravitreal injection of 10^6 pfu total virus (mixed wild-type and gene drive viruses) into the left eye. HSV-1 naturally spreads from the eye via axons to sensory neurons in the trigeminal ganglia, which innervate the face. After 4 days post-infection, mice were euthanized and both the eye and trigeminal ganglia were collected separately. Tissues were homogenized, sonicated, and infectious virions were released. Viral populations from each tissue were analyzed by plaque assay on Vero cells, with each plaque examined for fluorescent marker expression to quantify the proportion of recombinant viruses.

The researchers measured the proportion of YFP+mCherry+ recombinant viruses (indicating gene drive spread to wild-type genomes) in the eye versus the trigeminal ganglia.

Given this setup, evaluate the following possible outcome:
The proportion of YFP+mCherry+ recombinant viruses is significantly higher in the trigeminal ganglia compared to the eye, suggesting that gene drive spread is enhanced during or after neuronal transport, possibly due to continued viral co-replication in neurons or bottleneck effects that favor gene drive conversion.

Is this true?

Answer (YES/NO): YES